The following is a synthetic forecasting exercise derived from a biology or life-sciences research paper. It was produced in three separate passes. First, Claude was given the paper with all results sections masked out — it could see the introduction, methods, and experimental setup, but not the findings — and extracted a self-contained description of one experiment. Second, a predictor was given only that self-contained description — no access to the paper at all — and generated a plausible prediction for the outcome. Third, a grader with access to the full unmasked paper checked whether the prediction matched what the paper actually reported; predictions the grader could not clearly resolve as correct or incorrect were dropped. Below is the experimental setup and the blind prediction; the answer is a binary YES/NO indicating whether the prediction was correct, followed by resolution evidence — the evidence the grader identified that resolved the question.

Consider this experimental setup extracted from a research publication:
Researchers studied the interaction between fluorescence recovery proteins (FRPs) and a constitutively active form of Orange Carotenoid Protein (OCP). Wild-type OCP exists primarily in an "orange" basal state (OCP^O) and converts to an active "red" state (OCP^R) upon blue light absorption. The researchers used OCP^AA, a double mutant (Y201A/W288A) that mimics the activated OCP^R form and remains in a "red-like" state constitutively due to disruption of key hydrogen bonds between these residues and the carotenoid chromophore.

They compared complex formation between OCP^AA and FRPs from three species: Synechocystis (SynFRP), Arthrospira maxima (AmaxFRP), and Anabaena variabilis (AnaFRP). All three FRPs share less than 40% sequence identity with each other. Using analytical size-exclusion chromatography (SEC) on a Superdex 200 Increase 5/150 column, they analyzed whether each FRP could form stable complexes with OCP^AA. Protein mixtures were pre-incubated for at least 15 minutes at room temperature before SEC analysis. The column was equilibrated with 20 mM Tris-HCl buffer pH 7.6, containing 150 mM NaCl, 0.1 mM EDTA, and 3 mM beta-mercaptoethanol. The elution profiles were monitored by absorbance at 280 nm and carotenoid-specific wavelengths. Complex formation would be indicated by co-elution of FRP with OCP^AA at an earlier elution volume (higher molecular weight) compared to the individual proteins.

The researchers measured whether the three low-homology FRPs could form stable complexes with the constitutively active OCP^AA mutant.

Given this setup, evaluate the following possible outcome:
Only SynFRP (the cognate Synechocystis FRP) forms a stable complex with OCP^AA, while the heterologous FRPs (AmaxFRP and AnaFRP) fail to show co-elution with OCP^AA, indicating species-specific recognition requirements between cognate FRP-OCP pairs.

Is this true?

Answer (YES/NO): NO